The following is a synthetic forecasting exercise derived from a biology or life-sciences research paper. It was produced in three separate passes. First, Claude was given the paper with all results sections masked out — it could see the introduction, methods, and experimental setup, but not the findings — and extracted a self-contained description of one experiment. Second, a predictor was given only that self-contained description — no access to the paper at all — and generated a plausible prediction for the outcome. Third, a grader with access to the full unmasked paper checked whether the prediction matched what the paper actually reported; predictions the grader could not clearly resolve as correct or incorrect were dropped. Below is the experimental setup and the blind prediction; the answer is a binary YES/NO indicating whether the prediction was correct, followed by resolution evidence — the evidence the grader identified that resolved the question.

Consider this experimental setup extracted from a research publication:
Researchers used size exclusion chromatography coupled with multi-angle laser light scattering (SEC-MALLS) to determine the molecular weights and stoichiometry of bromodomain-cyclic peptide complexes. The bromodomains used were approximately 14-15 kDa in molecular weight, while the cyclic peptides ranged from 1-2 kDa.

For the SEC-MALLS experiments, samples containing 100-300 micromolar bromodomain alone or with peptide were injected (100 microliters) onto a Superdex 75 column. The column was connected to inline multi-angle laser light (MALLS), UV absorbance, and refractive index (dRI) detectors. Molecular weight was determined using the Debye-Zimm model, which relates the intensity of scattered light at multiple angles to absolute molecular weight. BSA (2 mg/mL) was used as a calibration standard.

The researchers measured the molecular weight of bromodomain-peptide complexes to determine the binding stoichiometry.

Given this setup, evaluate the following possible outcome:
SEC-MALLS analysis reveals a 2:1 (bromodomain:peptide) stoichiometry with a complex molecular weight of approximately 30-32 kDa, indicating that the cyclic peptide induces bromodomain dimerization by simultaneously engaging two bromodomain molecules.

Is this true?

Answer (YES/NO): YES